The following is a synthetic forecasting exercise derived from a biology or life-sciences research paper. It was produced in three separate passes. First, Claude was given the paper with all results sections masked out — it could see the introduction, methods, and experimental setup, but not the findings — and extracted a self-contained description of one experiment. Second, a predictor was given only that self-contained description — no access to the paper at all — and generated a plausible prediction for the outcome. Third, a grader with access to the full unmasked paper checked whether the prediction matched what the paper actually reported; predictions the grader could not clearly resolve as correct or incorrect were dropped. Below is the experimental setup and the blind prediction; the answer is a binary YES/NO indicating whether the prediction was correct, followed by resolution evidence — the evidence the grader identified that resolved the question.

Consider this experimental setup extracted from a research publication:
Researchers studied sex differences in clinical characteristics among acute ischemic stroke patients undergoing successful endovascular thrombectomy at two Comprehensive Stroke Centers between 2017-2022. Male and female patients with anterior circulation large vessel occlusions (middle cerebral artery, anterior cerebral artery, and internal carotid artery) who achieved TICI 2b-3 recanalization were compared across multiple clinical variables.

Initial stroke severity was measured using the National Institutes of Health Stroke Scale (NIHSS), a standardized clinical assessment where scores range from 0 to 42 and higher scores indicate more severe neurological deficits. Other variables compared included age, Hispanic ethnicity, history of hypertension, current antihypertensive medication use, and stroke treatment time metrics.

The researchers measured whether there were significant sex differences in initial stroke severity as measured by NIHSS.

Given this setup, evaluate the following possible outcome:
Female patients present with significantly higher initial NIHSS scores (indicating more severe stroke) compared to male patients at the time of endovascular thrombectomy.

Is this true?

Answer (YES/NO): NO